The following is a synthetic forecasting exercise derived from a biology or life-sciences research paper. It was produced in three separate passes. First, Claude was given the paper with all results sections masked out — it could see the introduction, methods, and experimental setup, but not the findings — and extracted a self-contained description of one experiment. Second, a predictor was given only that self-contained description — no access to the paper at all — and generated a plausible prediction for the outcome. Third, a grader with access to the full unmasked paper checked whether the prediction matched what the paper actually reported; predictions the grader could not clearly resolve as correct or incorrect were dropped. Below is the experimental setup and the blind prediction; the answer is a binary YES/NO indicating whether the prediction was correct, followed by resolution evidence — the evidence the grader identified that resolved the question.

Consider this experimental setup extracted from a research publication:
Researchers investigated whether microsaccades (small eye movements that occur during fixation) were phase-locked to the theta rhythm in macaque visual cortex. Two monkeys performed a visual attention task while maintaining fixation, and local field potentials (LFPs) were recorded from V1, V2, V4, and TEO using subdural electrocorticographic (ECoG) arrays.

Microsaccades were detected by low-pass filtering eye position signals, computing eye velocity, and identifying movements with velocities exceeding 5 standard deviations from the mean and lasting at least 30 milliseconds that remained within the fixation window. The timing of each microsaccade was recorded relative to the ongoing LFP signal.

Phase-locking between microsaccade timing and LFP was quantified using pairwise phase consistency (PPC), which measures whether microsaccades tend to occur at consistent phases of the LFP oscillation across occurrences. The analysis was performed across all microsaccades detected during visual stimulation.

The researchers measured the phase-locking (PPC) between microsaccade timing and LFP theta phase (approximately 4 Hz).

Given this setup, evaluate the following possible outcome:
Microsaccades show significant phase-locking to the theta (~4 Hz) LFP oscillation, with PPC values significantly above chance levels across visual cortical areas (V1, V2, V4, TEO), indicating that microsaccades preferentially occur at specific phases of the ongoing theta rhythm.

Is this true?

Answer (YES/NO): YES